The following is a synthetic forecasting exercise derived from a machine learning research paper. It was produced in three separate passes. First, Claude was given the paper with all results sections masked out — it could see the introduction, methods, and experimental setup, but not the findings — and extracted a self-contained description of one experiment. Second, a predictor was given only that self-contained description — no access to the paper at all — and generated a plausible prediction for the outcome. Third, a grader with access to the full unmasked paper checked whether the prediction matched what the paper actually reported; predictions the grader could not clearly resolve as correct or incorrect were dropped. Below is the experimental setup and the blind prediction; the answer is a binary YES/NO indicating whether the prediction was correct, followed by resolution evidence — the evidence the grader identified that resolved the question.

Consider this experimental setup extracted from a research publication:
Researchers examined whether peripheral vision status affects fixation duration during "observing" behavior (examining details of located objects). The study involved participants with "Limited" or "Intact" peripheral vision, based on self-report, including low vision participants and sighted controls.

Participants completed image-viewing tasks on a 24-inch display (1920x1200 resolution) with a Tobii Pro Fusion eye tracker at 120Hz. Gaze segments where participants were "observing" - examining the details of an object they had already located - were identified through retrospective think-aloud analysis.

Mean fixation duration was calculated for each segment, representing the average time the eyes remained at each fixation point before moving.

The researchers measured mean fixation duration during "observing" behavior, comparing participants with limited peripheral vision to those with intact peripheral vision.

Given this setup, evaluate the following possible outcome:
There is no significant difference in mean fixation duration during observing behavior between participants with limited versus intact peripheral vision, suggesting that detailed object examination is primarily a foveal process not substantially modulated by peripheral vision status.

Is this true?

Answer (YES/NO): YES